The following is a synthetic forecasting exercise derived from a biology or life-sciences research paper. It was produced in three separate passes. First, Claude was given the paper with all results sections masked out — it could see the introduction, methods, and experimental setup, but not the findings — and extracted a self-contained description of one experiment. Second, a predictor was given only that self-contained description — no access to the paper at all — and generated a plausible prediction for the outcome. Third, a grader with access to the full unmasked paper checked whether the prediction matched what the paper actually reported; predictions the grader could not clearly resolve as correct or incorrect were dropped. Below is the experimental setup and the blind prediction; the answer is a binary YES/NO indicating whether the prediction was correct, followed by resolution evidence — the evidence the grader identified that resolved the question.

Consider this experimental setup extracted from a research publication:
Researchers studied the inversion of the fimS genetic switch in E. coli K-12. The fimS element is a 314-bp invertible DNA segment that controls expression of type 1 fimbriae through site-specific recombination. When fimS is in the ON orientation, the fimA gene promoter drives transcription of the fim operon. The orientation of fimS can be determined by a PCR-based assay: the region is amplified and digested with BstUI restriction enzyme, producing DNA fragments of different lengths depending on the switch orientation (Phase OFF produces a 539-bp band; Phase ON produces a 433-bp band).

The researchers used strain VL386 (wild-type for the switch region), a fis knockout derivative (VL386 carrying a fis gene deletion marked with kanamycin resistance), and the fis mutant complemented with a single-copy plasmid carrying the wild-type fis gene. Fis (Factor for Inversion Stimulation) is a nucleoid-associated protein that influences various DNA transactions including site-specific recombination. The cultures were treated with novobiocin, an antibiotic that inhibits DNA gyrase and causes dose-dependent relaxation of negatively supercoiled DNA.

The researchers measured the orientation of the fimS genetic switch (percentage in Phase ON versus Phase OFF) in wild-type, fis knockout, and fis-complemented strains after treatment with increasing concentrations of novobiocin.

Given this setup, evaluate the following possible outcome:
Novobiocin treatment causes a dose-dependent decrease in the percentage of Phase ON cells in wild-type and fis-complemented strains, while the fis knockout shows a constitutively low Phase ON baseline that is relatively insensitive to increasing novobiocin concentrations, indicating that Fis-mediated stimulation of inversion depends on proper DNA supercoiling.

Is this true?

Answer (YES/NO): NO